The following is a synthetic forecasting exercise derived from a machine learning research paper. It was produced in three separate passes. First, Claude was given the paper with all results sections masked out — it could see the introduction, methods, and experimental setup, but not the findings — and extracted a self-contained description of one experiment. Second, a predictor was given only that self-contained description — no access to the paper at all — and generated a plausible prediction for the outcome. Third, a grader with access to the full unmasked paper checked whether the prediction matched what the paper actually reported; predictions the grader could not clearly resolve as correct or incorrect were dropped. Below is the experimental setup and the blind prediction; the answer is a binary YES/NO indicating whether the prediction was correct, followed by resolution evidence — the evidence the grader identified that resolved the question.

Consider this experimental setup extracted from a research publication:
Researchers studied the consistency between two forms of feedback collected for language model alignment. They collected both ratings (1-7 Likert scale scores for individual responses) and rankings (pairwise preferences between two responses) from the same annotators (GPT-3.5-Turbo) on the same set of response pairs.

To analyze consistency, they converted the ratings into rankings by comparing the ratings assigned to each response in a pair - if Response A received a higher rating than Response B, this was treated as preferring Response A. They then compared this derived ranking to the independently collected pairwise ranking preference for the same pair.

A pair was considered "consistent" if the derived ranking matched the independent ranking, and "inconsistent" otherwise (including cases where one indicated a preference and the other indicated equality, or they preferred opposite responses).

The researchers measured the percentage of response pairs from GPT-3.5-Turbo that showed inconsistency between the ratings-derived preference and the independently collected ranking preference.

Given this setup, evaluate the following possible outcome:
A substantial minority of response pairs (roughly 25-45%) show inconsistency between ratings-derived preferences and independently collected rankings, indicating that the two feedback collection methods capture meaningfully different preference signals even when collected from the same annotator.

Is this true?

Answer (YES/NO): NO